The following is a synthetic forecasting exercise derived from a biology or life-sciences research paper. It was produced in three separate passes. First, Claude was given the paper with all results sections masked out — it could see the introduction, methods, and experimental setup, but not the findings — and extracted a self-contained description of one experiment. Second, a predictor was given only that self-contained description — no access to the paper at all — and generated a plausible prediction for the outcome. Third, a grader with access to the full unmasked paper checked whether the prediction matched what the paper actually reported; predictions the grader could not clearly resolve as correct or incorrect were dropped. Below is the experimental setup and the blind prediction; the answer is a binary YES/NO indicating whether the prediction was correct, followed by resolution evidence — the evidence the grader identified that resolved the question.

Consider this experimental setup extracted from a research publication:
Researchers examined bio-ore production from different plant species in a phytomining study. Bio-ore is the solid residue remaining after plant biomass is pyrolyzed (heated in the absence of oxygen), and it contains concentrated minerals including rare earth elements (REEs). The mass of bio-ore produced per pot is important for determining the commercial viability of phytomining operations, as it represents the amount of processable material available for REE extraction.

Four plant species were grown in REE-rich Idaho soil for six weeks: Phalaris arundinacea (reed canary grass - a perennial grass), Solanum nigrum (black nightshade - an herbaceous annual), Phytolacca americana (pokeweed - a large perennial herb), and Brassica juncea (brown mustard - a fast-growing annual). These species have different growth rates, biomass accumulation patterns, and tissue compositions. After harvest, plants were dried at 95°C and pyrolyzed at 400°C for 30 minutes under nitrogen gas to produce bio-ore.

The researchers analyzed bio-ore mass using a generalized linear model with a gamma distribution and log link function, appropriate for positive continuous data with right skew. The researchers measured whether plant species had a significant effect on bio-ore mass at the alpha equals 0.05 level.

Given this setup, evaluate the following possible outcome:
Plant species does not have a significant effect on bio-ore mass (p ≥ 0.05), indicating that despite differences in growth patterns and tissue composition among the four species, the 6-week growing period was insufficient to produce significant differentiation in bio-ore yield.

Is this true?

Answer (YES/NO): NO